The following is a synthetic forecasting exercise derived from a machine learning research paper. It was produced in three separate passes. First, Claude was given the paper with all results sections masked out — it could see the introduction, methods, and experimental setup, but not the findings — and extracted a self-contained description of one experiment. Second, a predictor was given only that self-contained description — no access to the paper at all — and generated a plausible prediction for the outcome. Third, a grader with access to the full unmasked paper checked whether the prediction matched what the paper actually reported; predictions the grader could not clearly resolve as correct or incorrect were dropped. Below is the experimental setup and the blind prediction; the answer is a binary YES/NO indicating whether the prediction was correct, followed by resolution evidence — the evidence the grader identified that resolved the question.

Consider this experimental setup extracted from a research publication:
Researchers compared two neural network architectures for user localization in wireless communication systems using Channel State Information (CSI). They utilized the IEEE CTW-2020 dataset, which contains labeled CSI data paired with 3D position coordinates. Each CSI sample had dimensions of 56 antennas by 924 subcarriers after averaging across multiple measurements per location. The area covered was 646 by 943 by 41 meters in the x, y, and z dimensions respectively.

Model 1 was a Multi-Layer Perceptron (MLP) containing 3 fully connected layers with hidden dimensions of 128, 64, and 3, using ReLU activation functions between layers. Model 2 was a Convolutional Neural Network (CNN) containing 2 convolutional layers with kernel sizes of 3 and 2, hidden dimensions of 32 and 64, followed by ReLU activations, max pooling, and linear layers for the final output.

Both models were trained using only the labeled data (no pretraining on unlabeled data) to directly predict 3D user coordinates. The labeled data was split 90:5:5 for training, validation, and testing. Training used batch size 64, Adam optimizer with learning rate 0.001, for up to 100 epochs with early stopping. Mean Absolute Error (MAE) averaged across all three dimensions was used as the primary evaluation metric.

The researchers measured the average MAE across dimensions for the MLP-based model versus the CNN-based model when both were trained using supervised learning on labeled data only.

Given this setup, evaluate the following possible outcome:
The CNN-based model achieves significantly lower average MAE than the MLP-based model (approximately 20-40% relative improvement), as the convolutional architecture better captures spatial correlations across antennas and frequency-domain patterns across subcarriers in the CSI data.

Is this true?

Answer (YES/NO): NO